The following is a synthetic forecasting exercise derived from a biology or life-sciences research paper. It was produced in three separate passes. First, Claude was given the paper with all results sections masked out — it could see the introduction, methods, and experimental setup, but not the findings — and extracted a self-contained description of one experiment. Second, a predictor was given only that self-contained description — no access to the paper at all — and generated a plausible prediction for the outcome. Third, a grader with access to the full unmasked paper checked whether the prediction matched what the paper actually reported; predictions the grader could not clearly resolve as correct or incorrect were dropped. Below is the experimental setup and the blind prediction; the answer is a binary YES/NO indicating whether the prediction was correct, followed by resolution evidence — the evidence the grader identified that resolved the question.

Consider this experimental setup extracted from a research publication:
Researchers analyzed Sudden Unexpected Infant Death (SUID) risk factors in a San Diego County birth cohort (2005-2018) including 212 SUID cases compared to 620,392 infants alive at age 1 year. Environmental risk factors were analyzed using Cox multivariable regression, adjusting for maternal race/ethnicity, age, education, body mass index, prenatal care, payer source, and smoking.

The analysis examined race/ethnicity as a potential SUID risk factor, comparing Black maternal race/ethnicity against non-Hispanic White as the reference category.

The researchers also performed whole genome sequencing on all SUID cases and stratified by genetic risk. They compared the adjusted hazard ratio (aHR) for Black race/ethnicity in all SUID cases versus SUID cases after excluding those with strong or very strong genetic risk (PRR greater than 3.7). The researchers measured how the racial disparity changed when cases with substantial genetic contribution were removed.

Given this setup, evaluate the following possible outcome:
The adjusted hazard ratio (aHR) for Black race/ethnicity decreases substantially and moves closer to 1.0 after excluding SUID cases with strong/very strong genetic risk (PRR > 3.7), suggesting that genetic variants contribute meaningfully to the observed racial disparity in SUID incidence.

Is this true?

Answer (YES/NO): NO